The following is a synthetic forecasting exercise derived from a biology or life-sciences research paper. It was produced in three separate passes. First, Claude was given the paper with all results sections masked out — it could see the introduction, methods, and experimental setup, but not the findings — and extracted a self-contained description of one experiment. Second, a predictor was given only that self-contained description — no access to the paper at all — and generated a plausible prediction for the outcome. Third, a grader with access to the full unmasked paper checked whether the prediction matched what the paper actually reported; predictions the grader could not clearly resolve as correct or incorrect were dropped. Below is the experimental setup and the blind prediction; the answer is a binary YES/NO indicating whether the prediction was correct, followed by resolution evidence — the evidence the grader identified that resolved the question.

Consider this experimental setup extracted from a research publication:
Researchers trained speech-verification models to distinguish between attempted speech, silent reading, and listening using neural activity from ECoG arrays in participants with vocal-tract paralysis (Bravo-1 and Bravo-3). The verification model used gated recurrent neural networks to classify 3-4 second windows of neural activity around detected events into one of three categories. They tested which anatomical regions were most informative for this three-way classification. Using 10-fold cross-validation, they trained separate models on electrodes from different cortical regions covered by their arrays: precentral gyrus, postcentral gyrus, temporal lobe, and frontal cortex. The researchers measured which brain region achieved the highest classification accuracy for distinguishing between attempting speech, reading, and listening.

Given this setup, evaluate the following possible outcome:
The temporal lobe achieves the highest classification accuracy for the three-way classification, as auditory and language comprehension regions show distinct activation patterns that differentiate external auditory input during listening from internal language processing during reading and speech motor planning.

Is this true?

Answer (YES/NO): NO